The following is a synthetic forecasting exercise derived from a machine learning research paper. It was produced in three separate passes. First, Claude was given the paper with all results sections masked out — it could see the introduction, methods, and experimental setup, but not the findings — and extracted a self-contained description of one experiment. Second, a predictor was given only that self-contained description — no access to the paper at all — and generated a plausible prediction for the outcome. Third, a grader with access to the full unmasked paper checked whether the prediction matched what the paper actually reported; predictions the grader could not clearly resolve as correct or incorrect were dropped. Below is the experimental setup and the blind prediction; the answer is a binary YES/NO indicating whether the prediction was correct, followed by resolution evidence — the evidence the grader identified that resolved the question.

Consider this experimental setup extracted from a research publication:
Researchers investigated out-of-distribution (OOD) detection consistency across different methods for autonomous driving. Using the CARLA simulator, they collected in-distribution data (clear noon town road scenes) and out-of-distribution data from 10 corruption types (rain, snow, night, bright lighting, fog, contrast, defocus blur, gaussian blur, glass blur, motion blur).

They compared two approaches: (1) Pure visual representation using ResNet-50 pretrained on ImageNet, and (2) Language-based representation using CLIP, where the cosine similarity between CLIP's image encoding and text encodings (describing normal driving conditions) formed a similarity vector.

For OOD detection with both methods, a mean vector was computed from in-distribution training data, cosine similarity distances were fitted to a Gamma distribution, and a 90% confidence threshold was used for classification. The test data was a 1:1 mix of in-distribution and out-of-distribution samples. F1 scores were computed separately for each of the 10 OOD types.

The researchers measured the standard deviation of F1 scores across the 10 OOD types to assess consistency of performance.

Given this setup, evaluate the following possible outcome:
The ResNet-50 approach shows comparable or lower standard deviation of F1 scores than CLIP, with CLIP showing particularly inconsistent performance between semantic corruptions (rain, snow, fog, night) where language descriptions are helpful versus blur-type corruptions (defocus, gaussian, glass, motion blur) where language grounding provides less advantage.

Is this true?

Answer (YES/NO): NO